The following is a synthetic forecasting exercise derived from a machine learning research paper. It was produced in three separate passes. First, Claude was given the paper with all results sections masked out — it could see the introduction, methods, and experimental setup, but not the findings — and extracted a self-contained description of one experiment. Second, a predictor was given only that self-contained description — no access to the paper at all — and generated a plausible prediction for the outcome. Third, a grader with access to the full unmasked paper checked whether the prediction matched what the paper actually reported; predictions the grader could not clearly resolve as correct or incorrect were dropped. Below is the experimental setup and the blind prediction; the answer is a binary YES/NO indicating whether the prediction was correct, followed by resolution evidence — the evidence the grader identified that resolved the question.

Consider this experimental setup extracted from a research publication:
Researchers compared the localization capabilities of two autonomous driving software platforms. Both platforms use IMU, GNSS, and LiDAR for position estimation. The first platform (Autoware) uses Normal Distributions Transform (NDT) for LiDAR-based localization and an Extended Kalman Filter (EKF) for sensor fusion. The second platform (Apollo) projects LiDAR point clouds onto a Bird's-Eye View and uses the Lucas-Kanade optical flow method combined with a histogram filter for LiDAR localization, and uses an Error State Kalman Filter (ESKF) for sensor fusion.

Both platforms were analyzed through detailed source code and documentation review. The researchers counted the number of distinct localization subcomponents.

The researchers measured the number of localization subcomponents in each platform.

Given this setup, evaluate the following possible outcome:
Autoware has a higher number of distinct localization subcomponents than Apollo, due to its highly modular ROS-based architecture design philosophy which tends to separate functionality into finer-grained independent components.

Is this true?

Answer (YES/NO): YES